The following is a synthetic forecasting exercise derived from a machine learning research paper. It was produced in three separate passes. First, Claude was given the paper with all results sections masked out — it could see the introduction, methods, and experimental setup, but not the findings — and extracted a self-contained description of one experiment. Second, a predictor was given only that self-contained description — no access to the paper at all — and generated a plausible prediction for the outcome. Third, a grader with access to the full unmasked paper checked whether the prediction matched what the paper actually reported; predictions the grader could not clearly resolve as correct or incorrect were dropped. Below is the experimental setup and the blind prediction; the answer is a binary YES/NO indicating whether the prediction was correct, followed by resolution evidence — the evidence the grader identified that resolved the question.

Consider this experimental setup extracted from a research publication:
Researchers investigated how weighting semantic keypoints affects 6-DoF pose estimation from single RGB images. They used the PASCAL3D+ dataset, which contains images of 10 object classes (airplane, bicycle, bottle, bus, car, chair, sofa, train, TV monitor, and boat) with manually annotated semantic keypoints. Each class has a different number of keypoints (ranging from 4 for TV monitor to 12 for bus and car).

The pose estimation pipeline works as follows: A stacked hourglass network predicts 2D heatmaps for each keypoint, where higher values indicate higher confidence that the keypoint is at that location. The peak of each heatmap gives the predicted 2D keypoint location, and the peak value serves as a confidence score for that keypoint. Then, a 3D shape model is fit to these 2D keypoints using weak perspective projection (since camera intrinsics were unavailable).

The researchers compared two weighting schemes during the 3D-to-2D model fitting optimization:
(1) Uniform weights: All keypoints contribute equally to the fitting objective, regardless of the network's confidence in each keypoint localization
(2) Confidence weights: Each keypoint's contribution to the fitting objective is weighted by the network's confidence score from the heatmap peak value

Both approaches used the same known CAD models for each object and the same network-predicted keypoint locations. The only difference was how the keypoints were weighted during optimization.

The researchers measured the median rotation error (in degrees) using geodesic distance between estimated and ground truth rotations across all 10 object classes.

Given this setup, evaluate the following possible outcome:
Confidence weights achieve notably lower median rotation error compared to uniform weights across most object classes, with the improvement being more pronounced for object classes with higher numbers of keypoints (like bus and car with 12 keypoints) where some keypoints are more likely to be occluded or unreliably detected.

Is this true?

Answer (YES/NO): NO